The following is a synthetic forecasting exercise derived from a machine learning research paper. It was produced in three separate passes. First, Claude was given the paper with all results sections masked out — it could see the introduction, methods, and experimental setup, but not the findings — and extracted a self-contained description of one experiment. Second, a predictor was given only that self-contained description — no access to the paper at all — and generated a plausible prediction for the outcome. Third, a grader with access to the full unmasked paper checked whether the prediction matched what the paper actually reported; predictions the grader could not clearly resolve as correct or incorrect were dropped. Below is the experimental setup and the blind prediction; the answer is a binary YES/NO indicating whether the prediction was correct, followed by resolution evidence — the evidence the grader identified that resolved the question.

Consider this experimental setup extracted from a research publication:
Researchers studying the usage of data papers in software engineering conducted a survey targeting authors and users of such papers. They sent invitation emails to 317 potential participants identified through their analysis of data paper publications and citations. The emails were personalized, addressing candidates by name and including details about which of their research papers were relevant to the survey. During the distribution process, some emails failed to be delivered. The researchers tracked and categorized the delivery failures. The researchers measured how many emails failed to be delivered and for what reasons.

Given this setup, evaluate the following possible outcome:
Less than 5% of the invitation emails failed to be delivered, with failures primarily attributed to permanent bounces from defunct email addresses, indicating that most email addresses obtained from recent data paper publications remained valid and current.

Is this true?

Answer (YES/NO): NO